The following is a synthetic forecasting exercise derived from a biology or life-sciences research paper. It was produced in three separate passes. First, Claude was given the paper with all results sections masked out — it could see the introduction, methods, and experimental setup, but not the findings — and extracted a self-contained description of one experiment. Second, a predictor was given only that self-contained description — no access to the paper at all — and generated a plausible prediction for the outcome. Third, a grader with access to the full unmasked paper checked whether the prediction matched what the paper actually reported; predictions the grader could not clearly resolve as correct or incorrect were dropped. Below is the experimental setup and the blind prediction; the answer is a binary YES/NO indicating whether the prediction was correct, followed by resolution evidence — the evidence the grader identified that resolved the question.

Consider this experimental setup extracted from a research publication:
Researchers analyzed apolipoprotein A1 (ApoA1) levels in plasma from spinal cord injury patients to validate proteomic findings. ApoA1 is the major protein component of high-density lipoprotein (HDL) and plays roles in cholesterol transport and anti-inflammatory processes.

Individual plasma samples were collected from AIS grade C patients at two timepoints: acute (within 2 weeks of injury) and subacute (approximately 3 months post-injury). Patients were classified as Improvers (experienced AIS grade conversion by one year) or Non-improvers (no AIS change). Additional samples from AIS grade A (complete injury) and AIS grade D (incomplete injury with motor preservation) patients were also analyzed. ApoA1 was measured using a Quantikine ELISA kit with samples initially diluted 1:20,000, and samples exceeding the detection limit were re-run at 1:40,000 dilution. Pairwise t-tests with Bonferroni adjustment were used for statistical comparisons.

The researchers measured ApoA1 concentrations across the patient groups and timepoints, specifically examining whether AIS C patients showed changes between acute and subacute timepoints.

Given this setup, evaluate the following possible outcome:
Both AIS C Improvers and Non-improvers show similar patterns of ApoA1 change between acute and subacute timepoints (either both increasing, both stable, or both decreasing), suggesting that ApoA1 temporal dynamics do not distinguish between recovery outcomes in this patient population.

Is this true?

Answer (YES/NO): NO